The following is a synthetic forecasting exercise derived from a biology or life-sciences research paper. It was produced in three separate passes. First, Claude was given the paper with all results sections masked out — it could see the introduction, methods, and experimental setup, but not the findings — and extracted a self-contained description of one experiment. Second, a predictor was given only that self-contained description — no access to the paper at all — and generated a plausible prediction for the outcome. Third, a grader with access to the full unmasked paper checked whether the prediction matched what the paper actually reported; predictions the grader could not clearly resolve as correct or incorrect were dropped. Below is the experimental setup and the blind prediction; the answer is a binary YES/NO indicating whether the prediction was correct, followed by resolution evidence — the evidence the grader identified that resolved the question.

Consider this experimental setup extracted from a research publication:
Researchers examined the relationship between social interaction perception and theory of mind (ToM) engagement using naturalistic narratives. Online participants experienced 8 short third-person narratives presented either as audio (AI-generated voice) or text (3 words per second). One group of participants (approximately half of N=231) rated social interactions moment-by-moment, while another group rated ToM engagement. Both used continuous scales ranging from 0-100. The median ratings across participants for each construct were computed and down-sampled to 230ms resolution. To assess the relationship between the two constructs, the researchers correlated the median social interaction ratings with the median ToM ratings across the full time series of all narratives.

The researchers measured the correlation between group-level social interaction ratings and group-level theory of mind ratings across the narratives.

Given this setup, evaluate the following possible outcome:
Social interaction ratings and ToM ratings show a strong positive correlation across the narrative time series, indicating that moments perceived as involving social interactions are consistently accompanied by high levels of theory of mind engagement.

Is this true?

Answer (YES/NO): NO